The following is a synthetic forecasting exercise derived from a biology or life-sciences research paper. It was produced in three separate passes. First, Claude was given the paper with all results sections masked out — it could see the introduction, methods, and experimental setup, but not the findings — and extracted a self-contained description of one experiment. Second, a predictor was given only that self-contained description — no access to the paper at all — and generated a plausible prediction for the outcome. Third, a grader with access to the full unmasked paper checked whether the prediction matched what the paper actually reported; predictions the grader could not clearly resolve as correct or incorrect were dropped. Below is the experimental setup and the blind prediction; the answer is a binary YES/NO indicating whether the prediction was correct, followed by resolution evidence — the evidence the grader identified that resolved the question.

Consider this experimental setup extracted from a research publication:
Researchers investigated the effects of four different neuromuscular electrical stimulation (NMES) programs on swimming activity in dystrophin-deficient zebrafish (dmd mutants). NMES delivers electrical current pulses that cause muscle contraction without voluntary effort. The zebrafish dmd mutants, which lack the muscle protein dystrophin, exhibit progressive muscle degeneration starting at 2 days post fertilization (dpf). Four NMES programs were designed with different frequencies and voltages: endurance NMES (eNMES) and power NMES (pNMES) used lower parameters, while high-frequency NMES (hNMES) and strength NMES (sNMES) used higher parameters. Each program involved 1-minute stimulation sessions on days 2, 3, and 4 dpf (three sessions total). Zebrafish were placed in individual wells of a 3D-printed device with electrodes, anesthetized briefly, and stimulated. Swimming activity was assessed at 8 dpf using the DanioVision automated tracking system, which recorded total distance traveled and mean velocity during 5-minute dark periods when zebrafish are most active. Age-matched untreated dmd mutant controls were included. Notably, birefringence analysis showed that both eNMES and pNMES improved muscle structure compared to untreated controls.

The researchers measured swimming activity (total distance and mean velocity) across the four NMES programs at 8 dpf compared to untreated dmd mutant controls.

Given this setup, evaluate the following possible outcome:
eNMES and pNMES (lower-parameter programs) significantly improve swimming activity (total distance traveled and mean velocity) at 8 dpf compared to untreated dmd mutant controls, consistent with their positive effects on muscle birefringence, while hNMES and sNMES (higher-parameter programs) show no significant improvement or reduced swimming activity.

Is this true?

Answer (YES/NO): NO